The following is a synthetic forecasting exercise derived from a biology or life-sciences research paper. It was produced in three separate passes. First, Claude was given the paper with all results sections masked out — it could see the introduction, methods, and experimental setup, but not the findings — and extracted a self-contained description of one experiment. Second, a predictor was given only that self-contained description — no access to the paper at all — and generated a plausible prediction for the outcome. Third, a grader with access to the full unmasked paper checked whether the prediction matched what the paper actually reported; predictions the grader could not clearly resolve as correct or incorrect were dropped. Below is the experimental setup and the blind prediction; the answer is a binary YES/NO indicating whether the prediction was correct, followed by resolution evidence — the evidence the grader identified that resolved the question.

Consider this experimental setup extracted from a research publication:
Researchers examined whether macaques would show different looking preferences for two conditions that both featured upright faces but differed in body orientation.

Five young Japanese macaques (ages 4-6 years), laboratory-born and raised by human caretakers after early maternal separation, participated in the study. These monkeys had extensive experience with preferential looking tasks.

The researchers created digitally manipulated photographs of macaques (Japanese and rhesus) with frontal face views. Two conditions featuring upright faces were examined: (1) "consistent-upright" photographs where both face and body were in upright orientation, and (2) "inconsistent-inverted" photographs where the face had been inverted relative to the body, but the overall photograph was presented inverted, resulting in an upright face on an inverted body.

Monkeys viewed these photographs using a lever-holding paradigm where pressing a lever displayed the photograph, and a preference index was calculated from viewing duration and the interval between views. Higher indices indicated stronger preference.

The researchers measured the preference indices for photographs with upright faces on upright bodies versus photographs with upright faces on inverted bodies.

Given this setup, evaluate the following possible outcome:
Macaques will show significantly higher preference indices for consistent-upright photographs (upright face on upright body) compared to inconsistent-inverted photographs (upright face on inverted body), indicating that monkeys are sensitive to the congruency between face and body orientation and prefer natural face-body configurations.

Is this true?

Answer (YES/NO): NO